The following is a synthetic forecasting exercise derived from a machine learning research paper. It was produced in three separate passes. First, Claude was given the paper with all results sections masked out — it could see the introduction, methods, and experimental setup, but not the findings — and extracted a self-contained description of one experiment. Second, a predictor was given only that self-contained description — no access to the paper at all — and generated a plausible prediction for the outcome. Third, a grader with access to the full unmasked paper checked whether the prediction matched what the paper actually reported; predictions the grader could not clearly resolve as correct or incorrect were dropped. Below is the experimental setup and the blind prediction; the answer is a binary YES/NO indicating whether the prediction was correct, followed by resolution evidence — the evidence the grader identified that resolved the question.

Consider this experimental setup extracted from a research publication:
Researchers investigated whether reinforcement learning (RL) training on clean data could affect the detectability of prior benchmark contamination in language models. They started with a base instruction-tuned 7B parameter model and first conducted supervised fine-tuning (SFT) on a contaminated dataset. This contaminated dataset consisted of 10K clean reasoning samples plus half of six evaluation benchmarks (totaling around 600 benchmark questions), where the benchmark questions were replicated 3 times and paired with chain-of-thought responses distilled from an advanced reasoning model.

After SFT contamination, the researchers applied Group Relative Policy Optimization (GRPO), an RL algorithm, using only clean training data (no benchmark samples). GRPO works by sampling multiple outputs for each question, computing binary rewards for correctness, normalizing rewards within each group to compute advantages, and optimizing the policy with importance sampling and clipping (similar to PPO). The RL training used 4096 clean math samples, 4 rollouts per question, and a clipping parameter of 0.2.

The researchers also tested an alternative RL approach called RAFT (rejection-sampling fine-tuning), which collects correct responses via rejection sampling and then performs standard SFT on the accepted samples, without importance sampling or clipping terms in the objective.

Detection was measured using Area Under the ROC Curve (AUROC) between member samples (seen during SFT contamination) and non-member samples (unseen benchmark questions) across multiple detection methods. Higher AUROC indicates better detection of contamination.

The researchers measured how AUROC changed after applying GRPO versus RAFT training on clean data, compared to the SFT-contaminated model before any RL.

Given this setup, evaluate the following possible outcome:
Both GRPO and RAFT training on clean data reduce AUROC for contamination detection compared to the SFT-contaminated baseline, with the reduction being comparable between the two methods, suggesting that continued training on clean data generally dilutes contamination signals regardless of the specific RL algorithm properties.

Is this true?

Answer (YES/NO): NO